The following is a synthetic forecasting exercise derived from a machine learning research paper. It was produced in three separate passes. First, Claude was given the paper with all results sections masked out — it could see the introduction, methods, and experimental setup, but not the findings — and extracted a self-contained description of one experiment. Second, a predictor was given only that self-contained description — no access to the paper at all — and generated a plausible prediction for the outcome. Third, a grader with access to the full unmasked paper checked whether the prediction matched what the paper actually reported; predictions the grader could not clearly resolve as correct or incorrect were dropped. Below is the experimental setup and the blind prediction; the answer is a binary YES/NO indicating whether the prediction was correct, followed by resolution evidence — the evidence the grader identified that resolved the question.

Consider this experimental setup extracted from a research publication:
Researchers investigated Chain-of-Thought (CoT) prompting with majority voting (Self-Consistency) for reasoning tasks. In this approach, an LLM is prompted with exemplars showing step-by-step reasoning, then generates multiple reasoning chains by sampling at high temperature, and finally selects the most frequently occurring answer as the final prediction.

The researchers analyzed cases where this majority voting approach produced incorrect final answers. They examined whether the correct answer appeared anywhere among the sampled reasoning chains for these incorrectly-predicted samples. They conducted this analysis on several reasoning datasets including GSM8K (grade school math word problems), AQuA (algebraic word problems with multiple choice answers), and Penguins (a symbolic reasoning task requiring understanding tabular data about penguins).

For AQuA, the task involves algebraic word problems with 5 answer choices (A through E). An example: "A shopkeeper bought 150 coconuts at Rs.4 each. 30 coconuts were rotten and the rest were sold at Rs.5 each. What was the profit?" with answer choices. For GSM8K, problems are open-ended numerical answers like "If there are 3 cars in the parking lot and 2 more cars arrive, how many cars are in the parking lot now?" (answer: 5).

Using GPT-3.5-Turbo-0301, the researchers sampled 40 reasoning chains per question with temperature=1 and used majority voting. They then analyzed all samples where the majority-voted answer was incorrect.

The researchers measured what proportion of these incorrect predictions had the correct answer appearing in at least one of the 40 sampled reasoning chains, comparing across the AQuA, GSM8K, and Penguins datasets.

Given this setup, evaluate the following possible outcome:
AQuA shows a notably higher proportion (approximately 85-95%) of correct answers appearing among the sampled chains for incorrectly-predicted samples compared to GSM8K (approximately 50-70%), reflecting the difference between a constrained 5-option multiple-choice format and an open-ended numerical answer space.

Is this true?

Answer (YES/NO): NO